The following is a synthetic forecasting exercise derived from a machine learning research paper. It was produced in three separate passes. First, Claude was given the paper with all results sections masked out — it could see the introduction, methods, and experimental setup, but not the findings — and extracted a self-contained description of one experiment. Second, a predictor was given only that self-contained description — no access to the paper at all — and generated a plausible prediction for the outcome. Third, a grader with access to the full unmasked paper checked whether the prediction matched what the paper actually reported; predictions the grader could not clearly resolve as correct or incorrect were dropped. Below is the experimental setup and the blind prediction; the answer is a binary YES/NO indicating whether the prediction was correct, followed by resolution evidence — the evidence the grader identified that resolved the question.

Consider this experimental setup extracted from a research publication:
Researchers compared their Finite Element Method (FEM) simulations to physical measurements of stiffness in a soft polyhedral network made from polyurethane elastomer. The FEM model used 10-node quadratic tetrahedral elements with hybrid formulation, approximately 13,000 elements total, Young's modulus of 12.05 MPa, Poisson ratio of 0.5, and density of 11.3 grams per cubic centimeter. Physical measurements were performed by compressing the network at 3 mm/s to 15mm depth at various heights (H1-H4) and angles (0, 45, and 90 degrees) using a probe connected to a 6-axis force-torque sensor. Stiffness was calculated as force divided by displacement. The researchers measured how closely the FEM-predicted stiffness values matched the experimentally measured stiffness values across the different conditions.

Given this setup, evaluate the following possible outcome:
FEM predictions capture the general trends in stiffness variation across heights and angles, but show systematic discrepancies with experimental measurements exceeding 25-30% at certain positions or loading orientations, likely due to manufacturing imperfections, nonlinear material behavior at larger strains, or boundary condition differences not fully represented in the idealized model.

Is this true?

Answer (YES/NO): NO